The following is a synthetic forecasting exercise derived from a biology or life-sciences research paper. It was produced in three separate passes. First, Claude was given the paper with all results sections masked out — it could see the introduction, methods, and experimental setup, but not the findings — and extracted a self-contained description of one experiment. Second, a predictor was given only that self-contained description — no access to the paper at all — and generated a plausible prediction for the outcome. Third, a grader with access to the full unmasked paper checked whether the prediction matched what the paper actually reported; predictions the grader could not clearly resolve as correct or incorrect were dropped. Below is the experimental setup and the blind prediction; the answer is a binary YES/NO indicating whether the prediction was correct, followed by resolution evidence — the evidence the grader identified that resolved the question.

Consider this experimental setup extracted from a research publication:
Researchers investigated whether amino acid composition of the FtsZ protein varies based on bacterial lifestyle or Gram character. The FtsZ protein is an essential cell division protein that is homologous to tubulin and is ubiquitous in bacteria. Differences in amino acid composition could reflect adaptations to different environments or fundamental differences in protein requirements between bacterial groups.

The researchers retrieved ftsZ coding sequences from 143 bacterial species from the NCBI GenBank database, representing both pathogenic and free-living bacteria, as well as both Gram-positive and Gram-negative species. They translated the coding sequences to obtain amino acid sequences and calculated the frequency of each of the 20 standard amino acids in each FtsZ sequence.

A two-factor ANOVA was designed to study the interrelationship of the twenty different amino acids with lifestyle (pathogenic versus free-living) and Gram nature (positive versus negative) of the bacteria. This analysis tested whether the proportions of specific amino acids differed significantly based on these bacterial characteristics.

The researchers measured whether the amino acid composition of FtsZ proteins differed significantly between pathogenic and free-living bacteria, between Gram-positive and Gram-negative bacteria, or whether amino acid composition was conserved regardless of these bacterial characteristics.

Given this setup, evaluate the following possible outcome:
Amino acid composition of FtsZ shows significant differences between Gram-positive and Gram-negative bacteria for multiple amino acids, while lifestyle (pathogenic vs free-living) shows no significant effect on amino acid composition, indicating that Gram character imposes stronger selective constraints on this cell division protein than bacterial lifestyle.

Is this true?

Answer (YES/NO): NO